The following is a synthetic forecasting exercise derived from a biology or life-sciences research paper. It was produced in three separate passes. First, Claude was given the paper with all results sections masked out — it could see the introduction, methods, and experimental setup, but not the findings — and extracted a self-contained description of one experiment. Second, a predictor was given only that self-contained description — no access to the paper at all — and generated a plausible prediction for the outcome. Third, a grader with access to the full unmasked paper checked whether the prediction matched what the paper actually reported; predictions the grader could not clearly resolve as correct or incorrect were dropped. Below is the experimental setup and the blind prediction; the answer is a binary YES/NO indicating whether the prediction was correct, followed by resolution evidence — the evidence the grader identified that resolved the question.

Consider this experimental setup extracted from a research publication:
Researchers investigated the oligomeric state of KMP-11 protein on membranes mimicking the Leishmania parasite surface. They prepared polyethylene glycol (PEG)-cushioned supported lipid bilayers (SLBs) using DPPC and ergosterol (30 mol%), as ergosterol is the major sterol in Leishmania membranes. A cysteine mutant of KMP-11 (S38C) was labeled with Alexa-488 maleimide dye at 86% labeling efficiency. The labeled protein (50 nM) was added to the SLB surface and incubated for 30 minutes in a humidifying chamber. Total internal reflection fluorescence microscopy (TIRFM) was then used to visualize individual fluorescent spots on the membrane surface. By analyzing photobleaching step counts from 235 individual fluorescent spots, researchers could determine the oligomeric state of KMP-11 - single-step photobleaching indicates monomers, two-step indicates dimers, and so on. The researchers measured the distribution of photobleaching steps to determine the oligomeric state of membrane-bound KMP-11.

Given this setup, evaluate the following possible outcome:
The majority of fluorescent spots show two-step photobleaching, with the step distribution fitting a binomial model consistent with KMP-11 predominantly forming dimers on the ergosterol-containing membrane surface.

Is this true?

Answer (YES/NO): NO